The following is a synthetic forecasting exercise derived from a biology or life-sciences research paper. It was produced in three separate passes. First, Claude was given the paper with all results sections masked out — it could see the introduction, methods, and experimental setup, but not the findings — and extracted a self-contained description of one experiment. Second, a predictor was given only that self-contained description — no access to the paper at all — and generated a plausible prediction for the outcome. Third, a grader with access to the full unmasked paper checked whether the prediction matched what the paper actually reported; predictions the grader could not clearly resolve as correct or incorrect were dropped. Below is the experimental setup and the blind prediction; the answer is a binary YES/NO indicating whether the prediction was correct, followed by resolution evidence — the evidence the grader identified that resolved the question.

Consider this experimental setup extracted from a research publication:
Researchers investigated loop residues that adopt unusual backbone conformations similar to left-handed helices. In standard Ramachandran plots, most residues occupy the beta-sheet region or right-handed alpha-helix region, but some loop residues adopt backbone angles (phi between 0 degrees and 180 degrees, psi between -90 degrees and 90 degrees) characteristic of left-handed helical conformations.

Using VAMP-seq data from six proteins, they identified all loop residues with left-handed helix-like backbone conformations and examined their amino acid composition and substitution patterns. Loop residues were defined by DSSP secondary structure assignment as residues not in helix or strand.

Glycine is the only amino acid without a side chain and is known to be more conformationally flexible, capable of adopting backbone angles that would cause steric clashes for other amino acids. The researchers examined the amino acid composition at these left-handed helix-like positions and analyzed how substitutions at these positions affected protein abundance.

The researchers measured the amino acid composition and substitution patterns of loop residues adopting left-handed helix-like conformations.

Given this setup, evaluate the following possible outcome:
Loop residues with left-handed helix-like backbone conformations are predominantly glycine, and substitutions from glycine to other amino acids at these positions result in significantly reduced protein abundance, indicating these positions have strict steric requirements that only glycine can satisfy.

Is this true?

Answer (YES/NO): NO